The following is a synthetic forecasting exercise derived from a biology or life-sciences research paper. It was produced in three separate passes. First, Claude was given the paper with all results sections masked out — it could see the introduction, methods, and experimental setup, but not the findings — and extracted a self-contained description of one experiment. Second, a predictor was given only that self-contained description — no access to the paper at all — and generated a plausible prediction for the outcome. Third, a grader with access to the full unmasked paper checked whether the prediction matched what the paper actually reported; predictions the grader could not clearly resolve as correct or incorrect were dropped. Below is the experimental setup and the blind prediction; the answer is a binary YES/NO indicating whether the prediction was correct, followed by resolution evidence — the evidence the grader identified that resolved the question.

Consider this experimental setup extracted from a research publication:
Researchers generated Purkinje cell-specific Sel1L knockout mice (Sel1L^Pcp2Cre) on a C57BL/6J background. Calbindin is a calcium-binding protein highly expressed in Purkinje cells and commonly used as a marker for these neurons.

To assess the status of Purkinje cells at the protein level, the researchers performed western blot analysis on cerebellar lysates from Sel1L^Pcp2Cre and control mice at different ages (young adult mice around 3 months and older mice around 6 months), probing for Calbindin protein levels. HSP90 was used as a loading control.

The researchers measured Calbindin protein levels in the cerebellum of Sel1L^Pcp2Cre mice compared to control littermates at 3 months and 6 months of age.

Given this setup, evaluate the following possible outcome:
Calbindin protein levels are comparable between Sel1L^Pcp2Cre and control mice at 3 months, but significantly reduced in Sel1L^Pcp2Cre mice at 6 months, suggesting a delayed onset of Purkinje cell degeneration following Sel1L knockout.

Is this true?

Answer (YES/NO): NO